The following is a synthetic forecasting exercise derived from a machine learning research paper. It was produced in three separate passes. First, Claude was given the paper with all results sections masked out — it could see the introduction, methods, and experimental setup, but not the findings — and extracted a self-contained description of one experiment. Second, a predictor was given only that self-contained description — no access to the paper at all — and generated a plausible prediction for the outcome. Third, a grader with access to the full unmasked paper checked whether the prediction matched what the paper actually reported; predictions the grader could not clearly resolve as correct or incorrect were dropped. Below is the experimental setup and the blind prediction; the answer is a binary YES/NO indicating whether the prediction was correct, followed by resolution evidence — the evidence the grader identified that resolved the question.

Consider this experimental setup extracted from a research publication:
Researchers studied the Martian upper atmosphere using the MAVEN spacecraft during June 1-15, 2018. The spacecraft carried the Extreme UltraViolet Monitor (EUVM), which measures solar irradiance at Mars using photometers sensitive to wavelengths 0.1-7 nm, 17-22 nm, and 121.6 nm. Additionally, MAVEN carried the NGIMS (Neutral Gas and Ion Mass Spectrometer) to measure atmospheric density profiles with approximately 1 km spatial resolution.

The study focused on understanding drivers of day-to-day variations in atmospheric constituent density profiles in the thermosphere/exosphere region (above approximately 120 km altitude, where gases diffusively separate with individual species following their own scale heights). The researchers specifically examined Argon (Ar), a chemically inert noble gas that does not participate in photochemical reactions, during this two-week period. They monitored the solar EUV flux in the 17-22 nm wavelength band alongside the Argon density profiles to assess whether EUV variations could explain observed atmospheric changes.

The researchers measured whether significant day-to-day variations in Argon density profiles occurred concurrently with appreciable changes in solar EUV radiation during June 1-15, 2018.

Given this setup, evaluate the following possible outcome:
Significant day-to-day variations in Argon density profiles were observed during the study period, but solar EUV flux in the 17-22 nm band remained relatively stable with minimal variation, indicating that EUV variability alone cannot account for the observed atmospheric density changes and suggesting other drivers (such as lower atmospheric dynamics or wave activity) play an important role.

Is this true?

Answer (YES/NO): NO